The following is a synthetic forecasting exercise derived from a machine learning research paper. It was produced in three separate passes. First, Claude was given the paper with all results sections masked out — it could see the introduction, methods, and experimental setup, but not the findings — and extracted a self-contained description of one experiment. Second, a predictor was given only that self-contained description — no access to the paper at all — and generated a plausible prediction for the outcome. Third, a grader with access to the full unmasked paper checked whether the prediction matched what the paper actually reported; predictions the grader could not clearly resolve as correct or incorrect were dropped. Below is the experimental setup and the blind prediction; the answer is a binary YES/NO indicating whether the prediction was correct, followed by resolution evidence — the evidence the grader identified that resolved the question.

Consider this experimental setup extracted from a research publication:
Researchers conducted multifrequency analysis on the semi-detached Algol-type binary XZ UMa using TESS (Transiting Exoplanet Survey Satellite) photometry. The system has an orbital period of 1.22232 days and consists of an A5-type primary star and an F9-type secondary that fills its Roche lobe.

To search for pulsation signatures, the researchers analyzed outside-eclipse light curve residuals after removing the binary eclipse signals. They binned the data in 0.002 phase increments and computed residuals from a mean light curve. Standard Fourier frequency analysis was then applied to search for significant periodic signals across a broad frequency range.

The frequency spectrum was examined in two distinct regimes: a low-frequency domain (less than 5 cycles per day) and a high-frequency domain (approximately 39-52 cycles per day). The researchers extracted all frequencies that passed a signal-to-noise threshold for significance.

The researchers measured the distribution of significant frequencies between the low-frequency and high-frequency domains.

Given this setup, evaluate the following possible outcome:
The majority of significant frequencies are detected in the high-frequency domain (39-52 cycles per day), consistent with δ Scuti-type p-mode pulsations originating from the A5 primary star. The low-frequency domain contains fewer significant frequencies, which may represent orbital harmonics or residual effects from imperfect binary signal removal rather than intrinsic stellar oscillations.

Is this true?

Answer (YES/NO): NO